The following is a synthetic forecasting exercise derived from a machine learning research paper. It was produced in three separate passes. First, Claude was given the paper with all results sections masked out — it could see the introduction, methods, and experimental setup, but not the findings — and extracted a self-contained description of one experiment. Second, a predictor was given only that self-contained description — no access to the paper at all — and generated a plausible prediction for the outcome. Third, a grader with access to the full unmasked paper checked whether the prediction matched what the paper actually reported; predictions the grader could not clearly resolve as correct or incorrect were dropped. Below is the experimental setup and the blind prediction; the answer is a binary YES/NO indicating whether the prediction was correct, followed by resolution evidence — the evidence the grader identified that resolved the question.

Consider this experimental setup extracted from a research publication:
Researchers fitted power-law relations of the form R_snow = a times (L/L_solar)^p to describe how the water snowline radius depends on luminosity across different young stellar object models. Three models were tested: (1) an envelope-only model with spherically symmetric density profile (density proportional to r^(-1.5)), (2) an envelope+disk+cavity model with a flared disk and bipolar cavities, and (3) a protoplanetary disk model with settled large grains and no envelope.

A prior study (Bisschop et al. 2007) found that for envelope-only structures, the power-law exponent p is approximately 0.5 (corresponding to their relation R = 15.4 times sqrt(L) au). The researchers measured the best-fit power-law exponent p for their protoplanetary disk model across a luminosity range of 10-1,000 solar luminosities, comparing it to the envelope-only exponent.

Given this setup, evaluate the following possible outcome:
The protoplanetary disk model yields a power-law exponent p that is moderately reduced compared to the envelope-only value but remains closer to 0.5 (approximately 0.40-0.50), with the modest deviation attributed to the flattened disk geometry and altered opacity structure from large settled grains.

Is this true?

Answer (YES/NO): NO